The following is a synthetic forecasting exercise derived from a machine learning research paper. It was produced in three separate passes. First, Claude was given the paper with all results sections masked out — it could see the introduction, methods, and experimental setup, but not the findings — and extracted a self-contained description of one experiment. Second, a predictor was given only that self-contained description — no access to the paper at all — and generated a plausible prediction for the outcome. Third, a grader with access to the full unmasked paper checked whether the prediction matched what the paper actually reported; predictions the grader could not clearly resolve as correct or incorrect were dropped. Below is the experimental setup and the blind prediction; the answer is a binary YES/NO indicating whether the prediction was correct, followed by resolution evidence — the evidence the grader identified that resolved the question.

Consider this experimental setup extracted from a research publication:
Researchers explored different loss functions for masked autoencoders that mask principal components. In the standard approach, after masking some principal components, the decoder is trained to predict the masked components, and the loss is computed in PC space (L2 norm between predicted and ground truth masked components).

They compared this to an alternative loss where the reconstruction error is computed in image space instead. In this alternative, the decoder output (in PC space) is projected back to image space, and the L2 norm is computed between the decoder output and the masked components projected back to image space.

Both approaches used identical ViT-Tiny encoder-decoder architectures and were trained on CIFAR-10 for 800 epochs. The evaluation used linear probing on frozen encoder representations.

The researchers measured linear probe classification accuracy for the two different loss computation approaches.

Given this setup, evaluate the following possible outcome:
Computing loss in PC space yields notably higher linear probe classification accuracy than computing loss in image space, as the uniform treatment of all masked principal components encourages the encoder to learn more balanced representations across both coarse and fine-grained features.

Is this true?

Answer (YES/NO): YES